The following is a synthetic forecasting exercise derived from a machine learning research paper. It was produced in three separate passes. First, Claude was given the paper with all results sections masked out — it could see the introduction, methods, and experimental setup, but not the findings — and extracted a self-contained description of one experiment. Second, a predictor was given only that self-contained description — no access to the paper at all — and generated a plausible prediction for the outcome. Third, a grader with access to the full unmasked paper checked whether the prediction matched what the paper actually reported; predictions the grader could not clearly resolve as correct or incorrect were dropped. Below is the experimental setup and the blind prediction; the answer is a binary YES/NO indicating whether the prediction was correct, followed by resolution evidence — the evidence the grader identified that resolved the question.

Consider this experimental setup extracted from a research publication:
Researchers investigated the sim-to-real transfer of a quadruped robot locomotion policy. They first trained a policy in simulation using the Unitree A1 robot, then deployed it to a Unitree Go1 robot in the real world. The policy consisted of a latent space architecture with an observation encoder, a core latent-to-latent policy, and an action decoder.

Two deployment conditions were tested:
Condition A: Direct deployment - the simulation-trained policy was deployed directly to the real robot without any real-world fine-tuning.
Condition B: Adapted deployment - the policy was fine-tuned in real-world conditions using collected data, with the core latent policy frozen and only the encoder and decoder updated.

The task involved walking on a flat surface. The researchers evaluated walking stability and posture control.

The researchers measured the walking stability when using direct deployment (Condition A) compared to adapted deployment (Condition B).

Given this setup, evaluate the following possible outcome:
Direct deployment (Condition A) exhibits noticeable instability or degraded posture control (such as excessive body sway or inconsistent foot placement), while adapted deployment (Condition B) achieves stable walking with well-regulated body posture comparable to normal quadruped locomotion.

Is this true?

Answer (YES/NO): YES